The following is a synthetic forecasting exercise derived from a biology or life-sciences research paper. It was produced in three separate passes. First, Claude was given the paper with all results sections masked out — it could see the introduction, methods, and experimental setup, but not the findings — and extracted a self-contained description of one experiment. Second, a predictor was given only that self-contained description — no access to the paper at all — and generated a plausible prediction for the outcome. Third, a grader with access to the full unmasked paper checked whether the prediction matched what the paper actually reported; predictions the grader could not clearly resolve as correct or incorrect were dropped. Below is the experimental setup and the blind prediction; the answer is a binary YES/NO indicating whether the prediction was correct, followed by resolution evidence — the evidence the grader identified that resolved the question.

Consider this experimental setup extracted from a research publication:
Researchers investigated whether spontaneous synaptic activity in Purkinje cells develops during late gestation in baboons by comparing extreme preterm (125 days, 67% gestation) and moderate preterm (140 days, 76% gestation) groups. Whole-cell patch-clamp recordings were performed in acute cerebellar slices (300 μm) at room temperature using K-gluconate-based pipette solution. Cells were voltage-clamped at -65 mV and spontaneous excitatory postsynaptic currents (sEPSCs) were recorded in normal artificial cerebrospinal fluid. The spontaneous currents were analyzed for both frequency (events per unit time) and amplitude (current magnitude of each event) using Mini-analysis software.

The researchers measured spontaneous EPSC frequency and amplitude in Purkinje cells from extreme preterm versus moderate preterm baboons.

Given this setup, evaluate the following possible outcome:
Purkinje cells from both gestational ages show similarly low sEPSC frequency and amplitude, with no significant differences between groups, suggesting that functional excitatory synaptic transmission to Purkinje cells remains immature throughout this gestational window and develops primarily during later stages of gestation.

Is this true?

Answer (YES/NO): NO